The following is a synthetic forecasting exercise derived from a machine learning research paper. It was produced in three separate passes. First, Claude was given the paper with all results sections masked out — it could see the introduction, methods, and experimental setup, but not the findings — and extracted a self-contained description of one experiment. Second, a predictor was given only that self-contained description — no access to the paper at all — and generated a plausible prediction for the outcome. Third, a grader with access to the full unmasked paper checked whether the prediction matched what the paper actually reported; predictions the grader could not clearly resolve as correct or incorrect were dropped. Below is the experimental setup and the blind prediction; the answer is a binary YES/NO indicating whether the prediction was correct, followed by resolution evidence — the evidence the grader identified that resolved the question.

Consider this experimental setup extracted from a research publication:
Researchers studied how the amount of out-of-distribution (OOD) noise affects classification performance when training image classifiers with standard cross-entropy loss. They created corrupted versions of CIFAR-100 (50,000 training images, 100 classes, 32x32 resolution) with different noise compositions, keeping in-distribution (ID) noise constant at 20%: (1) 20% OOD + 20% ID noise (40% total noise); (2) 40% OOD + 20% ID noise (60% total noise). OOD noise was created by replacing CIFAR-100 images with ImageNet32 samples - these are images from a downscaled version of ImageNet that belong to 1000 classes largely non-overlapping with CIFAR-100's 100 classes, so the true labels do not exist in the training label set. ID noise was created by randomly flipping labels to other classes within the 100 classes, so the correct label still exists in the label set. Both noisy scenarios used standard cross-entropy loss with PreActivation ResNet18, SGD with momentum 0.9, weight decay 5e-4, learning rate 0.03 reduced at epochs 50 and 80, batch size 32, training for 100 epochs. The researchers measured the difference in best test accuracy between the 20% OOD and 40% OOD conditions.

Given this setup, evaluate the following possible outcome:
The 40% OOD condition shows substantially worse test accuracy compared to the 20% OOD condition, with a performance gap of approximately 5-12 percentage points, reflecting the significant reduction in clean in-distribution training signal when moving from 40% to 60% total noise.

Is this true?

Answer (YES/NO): NO